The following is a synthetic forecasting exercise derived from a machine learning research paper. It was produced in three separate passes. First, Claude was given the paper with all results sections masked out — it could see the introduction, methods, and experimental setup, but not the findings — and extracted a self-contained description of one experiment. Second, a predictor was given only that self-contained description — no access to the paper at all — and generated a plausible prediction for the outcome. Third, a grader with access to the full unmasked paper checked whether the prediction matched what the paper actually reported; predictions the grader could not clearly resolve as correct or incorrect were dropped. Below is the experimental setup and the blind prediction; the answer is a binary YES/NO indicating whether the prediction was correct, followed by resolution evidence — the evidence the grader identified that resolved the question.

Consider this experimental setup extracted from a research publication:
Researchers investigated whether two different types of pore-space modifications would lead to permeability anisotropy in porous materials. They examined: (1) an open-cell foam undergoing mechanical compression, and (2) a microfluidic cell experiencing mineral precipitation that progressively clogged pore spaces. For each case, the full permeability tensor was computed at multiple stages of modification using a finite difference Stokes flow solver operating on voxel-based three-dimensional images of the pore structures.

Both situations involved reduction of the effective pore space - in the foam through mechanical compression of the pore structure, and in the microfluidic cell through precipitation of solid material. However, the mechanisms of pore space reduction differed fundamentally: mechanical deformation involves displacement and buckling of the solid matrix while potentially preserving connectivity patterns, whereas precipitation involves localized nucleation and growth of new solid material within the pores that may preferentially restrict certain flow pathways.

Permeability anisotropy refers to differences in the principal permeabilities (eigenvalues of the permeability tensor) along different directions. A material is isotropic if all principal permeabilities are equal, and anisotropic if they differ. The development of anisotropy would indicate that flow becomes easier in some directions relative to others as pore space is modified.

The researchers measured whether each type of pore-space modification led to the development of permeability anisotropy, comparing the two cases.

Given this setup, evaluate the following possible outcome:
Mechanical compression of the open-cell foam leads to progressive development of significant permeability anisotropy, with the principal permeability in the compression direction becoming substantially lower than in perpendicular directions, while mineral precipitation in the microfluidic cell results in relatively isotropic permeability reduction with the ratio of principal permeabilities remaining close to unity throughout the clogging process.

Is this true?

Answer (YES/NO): NO